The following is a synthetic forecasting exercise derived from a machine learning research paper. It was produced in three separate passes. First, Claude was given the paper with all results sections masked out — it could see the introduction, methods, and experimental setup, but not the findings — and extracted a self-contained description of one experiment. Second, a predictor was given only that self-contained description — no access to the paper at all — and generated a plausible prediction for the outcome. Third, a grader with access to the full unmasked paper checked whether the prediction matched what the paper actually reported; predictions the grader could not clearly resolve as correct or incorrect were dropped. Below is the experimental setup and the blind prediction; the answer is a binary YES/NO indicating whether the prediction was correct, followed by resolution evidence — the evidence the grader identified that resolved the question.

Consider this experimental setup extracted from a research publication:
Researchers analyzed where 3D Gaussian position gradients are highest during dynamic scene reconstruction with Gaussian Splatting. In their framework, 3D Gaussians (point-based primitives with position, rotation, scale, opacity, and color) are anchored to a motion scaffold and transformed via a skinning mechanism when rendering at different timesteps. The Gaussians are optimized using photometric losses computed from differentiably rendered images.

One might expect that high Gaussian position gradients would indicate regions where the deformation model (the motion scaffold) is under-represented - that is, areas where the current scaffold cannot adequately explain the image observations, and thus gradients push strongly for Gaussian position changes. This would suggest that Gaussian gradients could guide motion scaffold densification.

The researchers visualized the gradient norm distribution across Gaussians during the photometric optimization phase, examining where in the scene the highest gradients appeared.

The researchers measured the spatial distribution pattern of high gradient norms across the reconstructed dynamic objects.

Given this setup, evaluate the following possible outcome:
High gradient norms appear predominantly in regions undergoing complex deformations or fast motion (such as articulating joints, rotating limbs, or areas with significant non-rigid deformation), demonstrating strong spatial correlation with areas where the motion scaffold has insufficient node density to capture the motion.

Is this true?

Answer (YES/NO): NO